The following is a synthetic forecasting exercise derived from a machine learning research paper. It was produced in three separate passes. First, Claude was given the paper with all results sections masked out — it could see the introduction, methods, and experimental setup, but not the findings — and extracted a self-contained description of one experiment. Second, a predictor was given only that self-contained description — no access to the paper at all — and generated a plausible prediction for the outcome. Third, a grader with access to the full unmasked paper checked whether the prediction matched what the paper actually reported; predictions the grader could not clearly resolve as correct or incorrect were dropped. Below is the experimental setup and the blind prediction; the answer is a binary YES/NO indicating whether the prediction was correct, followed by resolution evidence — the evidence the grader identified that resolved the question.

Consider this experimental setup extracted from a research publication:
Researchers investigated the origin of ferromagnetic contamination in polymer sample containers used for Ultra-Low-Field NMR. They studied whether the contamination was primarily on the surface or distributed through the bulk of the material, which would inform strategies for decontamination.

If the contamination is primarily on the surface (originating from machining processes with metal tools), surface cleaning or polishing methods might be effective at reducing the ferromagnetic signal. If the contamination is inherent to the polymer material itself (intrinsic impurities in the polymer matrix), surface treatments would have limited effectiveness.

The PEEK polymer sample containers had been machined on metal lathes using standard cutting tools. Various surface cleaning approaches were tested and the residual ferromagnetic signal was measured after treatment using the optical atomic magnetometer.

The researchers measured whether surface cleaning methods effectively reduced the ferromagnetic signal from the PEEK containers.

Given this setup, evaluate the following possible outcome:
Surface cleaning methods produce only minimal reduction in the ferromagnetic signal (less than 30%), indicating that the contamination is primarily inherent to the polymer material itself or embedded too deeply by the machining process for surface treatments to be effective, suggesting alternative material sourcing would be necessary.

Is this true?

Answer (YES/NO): NO